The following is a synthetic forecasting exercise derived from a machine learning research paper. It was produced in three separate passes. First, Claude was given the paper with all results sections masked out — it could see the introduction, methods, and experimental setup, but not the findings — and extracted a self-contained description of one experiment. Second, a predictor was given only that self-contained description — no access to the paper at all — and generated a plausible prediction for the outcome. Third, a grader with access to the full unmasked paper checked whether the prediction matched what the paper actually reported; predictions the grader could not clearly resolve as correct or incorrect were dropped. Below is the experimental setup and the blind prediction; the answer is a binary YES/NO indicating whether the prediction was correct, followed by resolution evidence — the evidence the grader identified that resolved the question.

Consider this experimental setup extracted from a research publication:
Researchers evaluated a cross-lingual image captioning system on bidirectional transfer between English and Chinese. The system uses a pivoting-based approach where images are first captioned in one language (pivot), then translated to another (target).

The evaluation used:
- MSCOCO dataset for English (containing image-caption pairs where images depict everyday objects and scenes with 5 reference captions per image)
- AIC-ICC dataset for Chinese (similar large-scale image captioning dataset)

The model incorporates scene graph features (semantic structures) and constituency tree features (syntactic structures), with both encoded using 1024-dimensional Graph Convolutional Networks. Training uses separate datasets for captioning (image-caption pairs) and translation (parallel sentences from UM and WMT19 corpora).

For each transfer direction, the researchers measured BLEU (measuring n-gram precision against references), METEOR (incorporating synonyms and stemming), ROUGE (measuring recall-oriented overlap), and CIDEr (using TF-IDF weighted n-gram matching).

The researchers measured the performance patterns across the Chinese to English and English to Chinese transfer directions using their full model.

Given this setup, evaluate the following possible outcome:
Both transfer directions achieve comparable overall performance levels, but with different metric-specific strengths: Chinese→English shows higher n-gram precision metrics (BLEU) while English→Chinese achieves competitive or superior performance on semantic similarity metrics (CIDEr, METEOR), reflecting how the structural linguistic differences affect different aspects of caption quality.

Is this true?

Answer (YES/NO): NO